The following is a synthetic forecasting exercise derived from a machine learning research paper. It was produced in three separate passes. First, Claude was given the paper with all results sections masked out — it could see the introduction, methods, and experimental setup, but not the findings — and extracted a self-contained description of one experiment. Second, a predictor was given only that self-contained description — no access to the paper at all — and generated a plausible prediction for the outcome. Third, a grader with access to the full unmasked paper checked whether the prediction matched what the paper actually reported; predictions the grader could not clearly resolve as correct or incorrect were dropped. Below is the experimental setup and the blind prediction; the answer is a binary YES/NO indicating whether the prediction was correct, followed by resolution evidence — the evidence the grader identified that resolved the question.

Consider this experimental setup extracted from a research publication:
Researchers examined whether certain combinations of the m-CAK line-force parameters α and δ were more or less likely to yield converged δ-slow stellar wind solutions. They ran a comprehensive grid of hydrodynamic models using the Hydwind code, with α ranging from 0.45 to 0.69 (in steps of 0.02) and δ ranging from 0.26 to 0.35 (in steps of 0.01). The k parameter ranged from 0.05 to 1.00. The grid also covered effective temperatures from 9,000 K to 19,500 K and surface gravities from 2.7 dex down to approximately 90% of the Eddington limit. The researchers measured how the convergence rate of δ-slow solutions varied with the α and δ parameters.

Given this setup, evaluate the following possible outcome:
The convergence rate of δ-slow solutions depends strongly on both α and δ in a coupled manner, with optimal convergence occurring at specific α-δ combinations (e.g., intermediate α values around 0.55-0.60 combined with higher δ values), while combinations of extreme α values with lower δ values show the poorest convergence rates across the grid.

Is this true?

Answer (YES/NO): NO